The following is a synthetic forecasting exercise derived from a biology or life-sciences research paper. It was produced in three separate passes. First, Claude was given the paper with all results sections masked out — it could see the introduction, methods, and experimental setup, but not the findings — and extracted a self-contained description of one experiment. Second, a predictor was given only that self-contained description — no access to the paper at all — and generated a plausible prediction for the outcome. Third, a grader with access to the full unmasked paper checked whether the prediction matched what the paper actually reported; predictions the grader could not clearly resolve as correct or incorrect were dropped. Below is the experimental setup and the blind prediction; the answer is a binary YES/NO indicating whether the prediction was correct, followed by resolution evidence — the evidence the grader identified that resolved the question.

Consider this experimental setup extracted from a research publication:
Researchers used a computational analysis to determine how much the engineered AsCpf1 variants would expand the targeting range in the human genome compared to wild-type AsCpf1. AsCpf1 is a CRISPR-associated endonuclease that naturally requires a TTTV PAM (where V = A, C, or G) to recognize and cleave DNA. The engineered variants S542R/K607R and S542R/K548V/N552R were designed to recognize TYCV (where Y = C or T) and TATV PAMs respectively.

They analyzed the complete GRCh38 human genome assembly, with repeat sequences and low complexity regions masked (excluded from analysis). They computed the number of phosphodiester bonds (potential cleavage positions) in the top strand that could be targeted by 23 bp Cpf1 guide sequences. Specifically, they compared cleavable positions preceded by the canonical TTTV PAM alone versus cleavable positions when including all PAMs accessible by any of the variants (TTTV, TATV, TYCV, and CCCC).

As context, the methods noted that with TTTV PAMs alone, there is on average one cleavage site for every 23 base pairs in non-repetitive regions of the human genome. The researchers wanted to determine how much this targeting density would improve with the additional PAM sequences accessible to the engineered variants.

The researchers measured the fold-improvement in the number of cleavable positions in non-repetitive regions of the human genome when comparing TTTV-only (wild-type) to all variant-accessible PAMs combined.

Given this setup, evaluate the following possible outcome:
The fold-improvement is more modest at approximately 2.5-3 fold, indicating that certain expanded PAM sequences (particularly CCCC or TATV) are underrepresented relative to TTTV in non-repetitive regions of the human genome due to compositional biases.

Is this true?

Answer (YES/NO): YES